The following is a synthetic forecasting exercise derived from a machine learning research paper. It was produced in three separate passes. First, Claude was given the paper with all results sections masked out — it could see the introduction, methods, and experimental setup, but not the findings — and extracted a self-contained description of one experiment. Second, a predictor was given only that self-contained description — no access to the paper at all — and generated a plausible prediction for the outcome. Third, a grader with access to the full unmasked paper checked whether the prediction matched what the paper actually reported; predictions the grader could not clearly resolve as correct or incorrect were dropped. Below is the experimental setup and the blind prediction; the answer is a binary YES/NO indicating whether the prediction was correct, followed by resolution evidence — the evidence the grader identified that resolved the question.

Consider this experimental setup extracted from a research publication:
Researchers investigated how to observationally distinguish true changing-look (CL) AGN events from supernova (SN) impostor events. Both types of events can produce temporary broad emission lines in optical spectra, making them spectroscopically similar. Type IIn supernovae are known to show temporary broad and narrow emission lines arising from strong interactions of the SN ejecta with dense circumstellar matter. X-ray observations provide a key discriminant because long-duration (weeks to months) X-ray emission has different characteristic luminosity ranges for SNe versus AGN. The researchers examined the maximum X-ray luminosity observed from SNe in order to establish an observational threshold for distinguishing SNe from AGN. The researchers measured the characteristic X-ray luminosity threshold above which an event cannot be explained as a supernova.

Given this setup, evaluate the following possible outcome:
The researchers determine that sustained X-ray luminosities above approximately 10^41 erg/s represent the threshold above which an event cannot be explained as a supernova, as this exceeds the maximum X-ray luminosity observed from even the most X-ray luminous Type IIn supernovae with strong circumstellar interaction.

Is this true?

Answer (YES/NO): NO